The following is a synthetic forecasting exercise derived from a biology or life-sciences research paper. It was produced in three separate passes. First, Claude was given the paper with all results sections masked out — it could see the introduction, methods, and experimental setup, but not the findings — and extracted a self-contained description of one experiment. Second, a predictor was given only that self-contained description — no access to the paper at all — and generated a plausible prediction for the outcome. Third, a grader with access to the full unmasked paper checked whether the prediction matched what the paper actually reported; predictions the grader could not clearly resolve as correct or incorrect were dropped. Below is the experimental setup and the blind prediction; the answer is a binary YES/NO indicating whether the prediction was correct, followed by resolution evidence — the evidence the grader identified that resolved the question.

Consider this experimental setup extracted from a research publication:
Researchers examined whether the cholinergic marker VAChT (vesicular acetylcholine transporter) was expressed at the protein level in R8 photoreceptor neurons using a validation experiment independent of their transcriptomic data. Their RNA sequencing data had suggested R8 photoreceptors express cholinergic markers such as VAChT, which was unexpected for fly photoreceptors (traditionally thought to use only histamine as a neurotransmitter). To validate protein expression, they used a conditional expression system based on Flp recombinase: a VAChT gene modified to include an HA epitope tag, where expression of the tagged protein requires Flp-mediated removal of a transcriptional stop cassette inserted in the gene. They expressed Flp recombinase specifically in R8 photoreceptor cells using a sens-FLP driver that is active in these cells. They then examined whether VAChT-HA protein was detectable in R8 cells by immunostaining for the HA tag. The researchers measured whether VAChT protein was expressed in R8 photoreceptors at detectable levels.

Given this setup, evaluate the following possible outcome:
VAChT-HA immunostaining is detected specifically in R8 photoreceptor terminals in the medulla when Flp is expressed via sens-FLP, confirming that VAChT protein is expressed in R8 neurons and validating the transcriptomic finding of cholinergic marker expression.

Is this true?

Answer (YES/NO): YES